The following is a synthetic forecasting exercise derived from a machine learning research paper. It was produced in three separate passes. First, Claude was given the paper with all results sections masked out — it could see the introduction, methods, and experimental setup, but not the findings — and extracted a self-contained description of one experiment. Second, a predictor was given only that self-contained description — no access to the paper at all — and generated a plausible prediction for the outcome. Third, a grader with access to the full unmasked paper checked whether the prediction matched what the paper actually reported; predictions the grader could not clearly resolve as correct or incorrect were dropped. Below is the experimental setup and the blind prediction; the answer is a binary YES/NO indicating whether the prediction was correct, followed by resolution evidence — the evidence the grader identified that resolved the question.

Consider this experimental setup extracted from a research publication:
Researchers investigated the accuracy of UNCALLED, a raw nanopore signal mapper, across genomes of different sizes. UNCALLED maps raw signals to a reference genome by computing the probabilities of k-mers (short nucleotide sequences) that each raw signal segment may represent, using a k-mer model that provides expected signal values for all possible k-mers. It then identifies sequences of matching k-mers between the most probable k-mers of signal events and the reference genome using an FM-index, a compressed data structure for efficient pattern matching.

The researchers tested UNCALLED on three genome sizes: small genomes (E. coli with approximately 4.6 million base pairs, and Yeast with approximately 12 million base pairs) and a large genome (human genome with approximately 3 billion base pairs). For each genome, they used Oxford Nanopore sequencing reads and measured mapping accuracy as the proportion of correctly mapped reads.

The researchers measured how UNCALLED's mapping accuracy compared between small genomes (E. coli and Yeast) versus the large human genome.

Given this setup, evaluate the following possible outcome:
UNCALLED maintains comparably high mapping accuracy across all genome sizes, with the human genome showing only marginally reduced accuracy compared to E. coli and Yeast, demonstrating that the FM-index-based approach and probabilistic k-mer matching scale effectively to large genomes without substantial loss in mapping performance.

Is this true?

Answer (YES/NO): NO